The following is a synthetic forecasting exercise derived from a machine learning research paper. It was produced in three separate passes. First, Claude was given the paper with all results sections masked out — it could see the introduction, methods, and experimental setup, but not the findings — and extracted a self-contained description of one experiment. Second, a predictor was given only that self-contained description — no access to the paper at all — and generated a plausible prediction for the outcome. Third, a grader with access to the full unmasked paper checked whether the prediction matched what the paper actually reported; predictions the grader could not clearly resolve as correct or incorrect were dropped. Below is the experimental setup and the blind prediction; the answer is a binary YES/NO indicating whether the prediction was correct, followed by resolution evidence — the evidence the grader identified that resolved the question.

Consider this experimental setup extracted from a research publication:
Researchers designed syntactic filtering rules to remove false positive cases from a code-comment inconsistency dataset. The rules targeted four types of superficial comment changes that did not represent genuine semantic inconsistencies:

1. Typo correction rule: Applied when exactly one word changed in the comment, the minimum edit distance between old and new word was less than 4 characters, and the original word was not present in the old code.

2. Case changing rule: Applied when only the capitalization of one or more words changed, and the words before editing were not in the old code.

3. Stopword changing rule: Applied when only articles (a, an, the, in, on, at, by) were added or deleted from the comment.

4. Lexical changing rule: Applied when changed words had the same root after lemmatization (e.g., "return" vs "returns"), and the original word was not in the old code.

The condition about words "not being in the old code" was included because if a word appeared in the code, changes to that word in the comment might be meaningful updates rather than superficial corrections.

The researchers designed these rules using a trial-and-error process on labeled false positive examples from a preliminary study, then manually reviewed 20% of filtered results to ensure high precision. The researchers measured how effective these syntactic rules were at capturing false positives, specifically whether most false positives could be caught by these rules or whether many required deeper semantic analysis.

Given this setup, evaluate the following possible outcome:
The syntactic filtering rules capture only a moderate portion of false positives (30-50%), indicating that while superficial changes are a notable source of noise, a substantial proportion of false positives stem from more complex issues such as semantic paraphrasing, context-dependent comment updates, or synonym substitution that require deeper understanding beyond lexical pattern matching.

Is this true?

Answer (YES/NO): NO